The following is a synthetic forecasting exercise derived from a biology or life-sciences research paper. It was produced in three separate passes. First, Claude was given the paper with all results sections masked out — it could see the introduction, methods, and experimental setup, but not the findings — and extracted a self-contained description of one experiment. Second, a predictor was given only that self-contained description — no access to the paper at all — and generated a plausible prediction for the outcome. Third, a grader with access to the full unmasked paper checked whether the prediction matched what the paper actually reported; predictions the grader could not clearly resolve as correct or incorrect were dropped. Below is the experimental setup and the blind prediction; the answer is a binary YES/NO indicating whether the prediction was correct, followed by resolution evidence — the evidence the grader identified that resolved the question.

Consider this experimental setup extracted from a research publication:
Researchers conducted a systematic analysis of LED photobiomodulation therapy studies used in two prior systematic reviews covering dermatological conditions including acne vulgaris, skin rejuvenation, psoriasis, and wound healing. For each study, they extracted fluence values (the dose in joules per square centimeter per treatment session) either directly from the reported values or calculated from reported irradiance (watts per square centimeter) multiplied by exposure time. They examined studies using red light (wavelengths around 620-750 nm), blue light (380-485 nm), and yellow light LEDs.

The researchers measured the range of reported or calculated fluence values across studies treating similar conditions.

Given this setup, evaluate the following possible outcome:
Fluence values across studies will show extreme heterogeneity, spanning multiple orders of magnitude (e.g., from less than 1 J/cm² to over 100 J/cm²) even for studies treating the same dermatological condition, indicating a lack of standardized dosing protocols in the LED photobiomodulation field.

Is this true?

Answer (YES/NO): YES